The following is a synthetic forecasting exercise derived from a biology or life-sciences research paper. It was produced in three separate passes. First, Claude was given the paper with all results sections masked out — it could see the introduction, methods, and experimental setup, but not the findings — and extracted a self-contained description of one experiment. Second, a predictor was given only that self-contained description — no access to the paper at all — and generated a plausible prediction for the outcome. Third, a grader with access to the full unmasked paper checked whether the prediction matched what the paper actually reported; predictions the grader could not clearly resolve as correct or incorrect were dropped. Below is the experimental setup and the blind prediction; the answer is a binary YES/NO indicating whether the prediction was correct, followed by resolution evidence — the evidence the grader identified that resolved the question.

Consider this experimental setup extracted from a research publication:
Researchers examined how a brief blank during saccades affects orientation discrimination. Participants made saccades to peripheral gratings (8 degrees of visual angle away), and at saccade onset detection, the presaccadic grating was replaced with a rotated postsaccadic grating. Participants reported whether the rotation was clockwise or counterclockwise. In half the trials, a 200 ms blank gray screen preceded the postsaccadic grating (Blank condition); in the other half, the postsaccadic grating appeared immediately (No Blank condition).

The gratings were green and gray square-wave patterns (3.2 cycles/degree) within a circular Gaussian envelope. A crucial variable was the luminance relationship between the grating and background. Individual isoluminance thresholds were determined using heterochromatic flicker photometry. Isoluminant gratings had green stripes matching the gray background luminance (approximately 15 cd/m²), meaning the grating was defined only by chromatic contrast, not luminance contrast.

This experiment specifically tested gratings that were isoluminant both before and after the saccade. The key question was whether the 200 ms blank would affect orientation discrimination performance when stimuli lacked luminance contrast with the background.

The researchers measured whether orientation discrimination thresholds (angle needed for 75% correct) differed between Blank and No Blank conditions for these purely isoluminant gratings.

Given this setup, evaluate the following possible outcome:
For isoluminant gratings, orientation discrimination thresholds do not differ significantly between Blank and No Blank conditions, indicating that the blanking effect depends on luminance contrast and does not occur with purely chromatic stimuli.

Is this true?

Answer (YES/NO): YES